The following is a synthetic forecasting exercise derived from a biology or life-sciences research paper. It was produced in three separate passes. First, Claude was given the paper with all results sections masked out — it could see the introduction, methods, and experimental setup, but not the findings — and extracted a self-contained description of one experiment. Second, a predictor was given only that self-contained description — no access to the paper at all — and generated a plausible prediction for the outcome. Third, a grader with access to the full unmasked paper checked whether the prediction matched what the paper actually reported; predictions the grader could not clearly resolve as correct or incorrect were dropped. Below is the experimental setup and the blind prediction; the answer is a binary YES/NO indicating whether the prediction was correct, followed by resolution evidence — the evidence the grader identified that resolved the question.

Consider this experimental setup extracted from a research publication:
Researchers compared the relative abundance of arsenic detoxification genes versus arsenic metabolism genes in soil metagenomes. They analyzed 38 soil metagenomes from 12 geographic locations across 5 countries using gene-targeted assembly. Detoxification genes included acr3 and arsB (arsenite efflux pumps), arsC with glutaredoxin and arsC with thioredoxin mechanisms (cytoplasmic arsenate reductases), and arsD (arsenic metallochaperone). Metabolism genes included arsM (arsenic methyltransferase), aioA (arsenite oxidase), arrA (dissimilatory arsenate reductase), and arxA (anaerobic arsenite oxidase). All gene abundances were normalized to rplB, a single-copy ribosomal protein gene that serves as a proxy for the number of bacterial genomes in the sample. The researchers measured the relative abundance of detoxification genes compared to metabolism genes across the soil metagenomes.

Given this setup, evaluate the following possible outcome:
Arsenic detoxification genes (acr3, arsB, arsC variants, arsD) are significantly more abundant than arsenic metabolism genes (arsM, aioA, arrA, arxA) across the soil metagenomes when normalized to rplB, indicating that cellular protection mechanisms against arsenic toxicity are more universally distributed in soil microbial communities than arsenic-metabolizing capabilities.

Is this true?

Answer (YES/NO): NO